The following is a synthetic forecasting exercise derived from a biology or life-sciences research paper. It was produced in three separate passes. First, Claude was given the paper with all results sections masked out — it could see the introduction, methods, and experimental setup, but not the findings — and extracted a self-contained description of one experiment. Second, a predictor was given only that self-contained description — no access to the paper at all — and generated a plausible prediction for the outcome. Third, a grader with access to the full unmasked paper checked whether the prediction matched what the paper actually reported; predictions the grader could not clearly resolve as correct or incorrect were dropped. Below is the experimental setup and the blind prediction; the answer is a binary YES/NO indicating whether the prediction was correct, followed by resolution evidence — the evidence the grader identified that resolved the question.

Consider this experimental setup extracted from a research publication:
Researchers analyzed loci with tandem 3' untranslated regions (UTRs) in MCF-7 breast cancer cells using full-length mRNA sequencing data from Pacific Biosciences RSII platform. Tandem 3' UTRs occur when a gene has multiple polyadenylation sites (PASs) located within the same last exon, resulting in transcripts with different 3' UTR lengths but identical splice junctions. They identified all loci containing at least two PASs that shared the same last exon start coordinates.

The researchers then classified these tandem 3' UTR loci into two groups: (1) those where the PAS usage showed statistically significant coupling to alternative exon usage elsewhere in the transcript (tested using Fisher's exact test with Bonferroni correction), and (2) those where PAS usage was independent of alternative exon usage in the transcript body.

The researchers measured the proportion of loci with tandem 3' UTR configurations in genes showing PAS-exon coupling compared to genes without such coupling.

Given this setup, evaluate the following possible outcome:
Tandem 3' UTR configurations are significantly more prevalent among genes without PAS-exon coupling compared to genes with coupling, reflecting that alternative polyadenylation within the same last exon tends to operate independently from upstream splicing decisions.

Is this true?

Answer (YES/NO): NO